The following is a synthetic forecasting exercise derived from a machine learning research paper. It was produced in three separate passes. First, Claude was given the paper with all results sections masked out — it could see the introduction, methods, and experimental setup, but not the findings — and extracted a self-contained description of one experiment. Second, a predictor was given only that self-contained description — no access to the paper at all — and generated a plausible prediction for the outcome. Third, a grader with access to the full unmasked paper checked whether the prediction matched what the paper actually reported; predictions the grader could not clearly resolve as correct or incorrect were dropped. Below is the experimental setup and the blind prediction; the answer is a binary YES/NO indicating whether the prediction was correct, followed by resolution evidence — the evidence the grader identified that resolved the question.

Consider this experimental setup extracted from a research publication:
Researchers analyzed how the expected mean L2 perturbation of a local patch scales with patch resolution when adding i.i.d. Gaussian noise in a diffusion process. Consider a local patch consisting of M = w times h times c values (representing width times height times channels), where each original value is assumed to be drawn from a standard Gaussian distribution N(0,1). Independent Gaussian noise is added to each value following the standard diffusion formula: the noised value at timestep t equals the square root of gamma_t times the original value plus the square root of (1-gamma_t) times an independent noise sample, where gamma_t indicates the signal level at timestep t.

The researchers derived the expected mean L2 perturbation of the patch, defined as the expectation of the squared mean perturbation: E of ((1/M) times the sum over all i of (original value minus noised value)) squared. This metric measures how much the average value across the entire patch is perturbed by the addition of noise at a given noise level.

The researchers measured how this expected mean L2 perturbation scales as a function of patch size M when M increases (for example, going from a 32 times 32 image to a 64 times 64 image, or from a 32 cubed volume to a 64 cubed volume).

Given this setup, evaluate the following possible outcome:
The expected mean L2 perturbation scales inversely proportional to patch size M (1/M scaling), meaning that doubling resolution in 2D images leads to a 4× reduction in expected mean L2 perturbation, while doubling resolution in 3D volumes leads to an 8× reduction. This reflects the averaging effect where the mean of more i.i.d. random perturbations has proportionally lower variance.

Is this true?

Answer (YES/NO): YES